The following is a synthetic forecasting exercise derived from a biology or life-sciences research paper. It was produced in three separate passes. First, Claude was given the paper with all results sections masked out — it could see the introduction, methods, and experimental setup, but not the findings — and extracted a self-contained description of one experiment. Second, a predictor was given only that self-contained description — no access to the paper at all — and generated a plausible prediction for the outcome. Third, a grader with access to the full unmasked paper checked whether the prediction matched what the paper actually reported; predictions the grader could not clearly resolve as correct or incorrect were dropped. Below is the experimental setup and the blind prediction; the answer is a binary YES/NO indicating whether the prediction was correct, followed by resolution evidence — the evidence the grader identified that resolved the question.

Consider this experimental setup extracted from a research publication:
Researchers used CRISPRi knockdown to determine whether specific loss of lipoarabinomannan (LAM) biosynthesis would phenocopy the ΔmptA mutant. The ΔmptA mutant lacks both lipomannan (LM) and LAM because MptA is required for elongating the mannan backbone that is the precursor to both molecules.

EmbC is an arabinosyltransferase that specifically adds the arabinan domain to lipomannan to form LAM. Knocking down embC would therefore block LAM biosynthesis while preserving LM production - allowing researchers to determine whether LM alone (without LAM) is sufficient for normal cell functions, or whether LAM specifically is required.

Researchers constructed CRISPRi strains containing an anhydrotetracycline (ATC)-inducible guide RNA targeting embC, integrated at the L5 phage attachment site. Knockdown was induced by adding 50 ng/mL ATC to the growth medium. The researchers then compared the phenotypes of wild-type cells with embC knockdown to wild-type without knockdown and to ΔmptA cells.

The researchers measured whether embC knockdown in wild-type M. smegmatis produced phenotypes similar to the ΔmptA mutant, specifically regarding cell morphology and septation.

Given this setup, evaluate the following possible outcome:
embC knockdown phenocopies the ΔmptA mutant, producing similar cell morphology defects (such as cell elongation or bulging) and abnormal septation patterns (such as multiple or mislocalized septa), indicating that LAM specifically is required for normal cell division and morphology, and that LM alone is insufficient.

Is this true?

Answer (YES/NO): NO